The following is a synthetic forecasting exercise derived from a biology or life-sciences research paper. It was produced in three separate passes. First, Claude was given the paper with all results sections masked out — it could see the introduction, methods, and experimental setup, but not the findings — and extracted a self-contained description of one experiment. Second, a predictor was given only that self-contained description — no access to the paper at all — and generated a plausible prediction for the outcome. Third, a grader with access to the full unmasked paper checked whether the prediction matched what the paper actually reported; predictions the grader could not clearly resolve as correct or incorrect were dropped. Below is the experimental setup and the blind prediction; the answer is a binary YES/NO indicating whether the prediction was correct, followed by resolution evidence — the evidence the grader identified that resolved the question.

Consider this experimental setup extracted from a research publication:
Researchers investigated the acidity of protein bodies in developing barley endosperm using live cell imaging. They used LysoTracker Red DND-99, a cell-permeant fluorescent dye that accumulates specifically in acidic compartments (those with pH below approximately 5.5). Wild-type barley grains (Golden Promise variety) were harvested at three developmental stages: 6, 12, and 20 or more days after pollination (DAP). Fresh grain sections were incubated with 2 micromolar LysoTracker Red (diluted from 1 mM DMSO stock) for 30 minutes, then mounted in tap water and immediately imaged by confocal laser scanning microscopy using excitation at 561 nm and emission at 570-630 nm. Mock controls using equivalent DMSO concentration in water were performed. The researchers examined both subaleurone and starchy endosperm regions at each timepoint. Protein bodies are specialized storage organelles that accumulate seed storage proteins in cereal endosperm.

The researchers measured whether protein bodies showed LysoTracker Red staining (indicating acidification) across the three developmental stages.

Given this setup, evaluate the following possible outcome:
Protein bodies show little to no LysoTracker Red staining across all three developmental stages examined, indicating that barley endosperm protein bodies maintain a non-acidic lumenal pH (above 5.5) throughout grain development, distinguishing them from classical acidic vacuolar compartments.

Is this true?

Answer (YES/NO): NO